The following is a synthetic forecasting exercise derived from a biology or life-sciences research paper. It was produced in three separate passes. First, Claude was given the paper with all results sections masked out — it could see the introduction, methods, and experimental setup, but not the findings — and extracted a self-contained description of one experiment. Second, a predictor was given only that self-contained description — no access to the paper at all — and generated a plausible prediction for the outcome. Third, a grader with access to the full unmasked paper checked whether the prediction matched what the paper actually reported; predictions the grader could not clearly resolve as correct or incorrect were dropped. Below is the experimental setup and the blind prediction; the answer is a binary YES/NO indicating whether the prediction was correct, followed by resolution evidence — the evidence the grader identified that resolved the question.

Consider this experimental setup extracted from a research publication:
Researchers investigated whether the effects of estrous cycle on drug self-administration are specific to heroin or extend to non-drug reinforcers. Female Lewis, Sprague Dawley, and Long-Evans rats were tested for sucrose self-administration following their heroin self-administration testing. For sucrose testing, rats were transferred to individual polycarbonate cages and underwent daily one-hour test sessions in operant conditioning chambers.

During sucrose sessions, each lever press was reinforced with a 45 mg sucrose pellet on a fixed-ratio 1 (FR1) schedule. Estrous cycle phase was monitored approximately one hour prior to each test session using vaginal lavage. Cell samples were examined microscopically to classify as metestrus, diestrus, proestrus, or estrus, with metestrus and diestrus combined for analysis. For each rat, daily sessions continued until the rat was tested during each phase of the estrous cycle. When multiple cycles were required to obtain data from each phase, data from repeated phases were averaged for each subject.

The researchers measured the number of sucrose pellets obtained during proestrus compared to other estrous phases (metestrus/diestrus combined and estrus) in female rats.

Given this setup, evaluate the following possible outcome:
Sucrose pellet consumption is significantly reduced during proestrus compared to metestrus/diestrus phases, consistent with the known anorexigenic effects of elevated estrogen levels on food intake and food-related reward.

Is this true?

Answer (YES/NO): NO